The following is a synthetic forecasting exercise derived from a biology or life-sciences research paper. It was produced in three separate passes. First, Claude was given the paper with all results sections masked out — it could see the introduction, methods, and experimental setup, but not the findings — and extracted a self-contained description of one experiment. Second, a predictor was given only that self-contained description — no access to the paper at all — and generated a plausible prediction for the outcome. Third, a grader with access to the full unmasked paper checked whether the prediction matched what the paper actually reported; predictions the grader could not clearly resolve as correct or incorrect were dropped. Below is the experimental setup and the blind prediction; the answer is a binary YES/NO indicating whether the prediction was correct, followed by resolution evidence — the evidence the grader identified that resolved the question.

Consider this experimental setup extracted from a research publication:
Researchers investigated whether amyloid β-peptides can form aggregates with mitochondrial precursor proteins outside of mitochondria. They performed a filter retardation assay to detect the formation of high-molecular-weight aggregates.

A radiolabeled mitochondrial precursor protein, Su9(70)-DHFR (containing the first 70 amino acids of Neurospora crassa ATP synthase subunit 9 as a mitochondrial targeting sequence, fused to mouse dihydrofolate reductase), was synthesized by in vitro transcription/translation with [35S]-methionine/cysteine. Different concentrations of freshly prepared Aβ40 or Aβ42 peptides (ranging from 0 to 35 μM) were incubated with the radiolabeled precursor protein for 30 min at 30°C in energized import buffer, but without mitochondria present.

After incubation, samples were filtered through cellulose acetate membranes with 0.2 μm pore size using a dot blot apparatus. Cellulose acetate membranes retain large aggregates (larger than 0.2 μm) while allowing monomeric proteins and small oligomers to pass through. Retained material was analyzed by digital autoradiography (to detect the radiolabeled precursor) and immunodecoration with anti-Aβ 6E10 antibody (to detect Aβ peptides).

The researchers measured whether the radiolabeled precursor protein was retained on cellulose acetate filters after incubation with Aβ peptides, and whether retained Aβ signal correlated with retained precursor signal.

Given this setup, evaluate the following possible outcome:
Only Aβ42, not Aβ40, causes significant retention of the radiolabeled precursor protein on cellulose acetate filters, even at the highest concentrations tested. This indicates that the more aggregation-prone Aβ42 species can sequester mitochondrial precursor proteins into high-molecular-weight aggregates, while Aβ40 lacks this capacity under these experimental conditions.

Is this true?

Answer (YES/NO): YES